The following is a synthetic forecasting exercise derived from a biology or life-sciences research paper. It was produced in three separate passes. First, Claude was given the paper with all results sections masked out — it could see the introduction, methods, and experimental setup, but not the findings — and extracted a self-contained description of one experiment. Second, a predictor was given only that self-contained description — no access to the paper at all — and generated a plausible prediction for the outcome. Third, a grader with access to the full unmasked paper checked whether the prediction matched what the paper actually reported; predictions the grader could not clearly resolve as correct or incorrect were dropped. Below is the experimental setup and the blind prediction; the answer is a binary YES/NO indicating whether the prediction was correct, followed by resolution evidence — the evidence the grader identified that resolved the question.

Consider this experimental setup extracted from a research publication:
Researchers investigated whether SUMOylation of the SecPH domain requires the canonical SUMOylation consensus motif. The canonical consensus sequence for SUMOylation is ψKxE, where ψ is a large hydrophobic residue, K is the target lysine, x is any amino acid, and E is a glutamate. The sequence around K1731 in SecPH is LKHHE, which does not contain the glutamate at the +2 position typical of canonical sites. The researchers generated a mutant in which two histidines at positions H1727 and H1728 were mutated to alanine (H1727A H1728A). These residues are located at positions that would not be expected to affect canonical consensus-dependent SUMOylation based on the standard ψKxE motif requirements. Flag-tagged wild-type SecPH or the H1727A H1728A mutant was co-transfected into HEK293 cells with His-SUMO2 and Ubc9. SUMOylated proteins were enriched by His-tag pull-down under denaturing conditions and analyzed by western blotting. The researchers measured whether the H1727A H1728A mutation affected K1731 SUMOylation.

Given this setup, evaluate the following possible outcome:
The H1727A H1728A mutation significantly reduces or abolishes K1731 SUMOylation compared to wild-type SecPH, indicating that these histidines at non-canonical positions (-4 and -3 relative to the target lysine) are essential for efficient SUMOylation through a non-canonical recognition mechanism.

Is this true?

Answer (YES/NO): NO